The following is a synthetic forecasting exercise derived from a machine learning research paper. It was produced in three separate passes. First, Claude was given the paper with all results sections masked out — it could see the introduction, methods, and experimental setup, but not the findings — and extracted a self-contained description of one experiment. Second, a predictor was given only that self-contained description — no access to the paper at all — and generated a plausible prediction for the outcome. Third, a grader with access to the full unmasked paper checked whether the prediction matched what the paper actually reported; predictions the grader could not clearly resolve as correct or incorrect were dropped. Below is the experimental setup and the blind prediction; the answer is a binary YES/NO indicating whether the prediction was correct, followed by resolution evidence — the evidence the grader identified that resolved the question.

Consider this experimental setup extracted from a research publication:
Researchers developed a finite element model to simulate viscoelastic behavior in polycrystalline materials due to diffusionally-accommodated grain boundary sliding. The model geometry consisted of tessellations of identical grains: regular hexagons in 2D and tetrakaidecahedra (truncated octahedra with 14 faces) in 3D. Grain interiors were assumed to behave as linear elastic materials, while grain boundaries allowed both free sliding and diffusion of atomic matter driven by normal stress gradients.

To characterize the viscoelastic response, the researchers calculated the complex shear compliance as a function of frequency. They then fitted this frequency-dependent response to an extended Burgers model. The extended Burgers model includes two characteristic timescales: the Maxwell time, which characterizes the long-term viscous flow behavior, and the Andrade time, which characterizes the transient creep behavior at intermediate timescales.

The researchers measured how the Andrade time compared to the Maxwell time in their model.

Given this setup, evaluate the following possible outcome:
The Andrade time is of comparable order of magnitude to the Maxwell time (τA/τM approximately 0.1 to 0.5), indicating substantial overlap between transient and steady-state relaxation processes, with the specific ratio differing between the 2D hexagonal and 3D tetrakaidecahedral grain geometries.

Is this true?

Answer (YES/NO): NO